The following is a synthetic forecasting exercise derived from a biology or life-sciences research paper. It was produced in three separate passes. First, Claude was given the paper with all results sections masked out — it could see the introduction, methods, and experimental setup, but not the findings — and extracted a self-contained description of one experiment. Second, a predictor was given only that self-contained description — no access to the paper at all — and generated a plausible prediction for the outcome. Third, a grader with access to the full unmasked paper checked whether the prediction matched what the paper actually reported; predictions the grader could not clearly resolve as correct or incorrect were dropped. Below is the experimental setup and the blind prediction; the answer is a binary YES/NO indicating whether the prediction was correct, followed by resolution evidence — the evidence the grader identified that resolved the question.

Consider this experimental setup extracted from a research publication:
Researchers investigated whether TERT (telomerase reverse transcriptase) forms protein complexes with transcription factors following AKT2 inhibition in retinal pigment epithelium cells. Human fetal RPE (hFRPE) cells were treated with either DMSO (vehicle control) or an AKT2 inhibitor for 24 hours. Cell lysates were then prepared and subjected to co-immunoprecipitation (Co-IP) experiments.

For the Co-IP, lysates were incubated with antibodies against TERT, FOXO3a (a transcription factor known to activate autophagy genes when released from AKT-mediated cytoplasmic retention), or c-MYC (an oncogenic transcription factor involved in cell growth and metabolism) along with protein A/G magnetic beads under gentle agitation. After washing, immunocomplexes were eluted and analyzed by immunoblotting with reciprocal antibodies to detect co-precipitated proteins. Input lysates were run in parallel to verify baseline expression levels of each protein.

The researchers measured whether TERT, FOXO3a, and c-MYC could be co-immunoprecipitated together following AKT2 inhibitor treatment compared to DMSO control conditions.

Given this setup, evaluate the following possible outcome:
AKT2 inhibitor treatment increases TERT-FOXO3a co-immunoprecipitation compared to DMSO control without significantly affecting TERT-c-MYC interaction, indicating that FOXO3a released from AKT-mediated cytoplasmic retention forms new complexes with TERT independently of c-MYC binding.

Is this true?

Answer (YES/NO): NO